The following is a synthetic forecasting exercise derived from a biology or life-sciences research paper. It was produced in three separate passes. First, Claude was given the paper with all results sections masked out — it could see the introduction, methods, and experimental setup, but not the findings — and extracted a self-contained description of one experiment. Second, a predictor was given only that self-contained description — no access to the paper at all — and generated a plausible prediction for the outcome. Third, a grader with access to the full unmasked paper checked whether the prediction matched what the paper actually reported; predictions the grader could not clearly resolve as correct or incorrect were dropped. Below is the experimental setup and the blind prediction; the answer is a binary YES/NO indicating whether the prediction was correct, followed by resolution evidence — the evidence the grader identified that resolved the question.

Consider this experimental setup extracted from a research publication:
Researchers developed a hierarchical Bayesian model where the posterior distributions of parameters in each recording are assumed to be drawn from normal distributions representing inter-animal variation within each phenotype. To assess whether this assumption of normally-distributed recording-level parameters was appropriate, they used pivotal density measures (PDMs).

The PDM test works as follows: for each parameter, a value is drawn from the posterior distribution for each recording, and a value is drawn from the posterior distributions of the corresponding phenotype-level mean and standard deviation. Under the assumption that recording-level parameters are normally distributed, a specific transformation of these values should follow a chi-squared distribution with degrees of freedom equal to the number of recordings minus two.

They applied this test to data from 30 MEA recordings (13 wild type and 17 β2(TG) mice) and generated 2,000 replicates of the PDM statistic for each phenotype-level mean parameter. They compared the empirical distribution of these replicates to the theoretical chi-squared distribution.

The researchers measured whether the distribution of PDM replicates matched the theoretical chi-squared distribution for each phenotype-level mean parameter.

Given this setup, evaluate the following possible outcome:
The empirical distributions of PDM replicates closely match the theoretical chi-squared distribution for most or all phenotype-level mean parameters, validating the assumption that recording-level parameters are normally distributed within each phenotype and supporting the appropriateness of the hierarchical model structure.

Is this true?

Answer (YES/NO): YES